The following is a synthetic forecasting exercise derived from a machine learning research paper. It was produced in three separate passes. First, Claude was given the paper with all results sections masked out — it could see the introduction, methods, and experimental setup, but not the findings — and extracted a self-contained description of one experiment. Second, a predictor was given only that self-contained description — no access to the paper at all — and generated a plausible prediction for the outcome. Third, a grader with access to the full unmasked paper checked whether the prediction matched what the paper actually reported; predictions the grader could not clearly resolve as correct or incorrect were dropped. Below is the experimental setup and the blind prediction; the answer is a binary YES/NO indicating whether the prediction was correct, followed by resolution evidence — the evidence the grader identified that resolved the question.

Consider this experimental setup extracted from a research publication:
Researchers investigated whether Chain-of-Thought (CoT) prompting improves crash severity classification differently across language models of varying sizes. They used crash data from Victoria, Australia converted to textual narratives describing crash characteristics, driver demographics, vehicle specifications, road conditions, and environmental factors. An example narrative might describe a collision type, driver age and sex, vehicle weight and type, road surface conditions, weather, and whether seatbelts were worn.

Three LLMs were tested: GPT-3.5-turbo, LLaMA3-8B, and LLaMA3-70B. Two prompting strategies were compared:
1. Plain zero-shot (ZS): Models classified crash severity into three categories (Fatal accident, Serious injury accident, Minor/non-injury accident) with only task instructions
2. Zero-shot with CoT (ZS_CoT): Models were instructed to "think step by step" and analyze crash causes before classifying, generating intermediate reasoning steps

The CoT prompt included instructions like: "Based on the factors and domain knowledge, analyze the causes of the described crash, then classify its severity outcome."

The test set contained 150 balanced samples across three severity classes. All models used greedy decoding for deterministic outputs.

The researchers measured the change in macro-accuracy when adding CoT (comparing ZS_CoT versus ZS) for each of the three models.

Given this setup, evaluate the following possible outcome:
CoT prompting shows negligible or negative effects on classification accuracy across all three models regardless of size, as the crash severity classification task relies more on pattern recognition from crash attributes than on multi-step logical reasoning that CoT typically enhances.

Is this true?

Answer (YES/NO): NO